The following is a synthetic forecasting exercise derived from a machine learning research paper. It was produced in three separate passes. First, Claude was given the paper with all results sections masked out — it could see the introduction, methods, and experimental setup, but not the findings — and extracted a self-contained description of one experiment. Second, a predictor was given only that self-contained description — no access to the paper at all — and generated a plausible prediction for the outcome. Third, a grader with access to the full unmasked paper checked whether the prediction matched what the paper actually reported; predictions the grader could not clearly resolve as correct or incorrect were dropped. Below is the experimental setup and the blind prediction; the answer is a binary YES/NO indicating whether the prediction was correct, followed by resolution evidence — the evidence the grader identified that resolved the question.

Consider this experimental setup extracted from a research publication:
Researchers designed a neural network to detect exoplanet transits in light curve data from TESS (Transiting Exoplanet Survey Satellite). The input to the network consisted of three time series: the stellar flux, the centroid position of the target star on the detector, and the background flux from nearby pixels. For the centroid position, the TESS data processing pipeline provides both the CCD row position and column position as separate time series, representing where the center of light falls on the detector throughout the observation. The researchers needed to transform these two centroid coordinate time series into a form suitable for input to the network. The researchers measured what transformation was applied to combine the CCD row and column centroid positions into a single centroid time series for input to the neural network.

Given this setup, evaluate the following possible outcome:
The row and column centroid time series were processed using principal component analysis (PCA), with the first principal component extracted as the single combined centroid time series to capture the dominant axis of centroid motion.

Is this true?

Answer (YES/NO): NO